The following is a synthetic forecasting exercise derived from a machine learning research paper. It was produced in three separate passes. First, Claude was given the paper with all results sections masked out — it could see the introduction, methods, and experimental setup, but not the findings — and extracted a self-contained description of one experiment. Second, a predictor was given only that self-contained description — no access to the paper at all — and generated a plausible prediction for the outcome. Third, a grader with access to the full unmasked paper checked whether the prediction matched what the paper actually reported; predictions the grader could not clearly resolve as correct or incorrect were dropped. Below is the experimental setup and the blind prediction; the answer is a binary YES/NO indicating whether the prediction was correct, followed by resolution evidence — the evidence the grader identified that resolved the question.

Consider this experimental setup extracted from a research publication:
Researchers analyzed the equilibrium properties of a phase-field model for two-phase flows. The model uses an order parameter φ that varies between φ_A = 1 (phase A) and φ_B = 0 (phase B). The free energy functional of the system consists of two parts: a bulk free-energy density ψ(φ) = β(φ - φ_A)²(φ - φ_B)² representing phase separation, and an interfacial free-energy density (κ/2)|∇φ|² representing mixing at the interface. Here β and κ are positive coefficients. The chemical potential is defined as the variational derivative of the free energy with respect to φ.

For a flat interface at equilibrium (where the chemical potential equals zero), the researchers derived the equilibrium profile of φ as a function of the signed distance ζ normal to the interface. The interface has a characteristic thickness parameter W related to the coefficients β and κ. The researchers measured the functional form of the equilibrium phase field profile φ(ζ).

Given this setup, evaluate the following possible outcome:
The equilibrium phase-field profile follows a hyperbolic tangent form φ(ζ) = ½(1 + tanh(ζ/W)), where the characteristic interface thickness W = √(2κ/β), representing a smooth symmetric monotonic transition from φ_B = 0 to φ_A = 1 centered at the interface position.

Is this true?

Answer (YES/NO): NO